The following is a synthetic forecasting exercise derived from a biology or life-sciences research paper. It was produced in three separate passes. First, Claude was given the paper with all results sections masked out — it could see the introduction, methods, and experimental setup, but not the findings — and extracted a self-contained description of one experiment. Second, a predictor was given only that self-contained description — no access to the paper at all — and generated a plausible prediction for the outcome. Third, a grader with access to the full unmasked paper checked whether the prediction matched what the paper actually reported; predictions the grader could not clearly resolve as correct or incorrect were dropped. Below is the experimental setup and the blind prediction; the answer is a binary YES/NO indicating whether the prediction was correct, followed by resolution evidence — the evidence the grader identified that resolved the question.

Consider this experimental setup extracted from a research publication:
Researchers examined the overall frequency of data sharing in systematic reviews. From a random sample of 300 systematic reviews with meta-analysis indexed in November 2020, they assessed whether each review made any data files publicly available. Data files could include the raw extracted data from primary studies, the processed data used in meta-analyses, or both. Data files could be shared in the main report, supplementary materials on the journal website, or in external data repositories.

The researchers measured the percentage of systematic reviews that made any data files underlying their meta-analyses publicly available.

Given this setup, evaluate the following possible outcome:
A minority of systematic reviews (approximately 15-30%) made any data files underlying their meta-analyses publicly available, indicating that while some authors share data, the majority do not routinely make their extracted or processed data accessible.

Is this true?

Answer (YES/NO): NO